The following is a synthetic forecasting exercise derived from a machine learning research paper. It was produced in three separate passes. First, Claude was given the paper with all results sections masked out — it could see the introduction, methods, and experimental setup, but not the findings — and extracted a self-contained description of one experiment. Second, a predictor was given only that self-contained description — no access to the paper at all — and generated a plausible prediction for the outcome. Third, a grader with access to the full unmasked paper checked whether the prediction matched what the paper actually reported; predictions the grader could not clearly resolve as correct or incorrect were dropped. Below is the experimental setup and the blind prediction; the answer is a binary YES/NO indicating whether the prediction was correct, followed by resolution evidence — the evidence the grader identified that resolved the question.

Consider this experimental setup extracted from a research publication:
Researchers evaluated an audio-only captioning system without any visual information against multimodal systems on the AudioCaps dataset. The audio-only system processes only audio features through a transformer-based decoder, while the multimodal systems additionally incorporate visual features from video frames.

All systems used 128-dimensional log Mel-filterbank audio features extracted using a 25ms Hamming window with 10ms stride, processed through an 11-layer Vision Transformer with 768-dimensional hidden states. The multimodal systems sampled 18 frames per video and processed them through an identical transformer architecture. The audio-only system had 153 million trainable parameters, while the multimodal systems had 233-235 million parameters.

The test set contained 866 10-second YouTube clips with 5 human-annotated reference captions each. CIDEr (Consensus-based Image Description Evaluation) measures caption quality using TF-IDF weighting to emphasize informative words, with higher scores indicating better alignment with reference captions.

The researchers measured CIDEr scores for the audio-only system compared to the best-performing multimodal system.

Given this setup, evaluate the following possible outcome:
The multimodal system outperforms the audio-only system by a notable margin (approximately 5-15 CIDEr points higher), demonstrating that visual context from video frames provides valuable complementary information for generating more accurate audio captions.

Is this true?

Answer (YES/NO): NO